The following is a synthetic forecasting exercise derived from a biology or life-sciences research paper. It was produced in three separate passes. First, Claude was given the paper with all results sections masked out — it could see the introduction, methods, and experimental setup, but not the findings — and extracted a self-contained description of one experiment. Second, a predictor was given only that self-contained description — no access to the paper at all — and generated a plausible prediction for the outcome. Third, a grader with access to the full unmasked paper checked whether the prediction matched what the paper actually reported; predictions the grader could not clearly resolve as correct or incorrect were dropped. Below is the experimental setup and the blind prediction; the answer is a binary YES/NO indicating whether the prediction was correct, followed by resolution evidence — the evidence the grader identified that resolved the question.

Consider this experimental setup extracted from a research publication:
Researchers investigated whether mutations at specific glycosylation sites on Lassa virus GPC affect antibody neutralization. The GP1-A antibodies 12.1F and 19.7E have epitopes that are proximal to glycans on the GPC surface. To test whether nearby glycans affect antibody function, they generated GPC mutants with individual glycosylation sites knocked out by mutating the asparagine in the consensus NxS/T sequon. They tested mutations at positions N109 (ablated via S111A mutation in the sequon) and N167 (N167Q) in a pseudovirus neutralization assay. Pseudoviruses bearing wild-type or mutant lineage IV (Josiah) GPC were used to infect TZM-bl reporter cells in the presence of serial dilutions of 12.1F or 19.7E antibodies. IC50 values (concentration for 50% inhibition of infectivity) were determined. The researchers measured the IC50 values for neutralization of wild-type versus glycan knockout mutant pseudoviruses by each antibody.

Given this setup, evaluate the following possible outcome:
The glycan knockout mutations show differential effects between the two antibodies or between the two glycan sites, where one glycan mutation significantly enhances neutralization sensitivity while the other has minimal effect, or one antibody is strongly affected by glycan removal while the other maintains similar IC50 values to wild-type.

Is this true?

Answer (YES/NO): NO